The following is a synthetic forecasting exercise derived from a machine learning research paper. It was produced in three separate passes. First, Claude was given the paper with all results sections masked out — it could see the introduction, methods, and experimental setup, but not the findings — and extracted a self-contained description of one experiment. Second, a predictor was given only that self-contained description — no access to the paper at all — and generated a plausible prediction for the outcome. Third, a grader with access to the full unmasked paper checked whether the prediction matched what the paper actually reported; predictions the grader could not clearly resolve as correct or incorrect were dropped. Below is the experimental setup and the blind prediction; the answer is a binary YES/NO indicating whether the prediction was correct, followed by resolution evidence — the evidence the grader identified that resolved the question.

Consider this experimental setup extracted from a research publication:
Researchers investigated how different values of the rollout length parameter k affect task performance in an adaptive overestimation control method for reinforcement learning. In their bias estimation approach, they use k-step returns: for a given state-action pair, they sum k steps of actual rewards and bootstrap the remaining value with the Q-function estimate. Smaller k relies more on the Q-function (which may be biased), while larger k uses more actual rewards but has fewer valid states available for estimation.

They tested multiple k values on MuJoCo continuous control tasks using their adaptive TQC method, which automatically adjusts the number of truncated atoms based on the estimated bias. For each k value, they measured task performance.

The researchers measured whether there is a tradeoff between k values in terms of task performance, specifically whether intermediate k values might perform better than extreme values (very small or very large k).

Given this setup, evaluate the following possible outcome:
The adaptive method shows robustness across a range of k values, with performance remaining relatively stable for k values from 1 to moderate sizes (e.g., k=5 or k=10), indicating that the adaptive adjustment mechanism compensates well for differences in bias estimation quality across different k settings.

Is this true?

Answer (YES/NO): NO